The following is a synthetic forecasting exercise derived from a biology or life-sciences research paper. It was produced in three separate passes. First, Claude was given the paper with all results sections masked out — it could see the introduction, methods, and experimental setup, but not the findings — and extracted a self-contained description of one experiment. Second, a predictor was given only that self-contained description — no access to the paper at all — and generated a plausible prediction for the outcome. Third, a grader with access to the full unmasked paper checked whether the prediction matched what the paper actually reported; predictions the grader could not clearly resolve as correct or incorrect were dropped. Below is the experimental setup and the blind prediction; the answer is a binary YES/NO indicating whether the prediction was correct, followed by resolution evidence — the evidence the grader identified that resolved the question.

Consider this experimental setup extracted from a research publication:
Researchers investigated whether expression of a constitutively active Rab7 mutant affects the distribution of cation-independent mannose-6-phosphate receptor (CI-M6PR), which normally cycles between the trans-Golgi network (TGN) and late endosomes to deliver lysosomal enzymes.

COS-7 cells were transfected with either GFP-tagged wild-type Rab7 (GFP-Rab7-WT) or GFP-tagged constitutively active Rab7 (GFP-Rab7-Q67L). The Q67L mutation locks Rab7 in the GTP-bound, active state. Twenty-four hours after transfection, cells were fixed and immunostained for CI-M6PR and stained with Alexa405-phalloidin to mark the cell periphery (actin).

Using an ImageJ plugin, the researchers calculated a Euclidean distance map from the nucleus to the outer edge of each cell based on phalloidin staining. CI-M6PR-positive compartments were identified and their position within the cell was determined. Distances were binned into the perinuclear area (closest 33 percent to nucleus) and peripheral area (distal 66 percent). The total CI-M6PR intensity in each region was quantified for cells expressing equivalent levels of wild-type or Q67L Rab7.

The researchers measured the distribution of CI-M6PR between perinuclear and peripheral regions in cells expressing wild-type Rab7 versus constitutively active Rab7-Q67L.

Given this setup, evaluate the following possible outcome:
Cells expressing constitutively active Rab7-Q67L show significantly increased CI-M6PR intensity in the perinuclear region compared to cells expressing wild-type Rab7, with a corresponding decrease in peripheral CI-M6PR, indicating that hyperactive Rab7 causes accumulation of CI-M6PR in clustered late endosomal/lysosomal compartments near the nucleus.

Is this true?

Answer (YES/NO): NO